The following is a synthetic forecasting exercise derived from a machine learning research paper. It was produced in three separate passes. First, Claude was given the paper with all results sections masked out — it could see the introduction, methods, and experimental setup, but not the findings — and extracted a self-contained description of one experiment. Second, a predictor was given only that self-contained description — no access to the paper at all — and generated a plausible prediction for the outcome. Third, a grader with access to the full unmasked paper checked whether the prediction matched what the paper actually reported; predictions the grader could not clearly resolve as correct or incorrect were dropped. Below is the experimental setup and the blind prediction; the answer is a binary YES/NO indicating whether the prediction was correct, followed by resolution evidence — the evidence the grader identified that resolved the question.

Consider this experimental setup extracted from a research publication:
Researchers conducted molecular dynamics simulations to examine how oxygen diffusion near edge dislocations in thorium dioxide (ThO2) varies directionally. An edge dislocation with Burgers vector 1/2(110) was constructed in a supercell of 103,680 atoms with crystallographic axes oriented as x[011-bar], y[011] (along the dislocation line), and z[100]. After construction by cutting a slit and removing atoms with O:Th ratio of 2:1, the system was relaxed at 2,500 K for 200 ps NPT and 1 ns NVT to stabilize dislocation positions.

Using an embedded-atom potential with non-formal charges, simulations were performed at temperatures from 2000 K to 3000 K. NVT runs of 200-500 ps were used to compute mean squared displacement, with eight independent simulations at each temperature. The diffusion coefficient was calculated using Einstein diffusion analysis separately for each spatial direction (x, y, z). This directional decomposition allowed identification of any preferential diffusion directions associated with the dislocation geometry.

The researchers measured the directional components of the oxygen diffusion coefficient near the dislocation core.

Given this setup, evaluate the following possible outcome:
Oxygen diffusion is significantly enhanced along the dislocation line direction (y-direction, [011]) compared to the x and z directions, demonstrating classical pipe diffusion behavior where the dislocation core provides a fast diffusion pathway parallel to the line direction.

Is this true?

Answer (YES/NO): YES